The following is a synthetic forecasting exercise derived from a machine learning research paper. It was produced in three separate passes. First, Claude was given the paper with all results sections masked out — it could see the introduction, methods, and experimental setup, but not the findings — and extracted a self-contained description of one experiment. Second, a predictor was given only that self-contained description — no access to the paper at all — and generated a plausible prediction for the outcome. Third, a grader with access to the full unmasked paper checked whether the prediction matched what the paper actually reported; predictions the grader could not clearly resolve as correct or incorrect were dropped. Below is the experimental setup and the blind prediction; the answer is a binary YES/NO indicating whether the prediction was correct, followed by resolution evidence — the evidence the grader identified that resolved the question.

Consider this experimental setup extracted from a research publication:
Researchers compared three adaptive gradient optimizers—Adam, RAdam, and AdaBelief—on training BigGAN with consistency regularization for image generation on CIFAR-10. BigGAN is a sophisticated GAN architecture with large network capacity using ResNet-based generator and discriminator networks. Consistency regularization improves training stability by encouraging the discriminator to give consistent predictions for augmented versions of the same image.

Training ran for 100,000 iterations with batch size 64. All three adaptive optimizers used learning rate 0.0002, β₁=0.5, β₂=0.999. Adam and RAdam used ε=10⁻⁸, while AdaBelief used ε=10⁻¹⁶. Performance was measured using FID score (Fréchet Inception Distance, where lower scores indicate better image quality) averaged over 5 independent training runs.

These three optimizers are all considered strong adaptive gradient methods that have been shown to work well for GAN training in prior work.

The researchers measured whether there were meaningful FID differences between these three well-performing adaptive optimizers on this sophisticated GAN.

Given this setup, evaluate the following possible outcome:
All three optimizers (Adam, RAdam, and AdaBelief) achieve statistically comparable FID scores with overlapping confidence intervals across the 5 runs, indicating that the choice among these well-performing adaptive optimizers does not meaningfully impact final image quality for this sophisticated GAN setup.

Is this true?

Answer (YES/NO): YES